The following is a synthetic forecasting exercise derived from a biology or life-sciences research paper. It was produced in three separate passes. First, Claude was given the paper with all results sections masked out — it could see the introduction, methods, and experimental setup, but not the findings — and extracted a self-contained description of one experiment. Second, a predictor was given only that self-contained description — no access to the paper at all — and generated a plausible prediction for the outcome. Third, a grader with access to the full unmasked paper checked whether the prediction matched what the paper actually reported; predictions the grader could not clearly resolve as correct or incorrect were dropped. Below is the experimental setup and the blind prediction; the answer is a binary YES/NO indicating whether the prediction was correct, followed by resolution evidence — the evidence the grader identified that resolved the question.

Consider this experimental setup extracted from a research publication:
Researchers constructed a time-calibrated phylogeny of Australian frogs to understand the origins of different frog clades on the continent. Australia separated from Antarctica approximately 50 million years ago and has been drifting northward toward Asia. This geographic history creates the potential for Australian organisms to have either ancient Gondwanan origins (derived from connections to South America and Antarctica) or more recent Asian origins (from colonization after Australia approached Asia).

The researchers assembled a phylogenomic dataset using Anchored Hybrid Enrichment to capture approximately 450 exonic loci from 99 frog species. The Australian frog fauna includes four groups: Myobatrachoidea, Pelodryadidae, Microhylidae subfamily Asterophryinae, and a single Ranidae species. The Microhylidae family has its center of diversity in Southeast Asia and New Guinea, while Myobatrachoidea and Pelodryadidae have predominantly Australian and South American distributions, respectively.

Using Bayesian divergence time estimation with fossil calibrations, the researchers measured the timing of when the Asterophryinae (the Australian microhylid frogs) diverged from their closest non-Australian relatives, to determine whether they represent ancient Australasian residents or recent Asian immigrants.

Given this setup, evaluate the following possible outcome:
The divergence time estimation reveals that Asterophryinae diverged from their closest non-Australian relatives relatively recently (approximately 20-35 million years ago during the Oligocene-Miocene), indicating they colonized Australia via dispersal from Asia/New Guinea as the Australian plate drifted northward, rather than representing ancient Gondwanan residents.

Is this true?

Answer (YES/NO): NO